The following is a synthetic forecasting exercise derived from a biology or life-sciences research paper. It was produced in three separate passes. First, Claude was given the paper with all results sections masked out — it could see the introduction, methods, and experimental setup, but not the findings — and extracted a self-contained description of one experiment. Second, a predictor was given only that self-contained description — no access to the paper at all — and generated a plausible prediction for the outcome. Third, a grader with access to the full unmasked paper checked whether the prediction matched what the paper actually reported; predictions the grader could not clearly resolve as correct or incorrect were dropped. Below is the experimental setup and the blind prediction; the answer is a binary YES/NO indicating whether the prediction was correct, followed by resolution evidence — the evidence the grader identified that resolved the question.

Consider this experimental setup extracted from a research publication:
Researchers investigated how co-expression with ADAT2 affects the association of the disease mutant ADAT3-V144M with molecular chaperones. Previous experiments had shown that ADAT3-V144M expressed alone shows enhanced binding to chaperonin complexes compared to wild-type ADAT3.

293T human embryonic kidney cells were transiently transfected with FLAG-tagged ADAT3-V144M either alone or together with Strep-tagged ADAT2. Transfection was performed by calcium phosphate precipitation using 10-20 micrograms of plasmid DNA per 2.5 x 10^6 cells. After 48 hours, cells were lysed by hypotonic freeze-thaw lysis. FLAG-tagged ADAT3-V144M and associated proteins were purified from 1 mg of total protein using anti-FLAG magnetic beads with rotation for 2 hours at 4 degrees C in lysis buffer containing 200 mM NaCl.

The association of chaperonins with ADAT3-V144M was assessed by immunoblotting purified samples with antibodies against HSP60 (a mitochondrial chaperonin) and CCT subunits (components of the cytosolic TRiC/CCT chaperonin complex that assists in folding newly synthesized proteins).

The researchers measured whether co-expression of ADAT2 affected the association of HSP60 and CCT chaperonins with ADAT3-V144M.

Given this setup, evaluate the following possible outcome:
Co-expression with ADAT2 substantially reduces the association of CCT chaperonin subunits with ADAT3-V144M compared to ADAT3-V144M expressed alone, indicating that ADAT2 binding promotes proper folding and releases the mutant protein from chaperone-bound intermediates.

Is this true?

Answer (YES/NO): YES